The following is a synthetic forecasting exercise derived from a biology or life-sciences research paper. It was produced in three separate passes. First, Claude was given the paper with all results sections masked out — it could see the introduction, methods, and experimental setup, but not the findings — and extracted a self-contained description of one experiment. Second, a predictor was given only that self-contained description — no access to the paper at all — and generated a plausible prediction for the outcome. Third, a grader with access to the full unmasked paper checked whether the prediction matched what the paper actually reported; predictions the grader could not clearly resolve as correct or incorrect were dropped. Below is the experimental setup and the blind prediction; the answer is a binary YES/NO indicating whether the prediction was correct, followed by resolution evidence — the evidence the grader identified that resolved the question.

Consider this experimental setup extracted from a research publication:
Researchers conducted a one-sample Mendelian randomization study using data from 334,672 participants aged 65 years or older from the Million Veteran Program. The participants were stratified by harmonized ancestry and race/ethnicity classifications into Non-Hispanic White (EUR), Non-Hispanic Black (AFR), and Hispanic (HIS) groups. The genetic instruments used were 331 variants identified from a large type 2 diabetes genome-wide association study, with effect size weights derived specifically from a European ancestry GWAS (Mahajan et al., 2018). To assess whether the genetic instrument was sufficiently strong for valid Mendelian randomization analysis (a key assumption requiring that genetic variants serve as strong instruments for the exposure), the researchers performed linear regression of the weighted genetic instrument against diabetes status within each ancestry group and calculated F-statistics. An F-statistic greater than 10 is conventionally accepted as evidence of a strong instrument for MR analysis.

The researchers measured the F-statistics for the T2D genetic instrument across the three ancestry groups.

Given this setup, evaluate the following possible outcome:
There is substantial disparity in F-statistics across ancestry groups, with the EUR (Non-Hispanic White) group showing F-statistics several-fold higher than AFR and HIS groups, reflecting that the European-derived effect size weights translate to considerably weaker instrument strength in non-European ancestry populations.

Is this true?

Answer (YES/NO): YES